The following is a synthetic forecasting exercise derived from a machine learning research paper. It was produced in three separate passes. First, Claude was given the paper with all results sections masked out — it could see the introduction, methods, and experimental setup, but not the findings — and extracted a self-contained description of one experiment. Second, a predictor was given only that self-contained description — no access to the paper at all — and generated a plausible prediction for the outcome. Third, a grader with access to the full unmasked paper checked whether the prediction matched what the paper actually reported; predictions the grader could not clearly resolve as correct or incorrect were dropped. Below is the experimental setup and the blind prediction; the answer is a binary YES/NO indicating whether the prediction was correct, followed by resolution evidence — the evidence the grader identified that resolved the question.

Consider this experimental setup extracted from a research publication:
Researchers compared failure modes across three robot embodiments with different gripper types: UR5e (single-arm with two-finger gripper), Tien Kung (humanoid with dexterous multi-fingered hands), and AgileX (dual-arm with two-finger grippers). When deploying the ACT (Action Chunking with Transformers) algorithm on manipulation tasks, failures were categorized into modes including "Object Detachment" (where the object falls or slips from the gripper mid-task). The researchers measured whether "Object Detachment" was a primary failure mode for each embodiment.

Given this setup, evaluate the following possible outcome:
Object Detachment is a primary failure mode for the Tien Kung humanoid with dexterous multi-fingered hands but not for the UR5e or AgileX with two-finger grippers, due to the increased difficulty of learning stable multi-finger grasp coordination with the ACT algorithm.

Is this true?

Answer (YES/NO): NO